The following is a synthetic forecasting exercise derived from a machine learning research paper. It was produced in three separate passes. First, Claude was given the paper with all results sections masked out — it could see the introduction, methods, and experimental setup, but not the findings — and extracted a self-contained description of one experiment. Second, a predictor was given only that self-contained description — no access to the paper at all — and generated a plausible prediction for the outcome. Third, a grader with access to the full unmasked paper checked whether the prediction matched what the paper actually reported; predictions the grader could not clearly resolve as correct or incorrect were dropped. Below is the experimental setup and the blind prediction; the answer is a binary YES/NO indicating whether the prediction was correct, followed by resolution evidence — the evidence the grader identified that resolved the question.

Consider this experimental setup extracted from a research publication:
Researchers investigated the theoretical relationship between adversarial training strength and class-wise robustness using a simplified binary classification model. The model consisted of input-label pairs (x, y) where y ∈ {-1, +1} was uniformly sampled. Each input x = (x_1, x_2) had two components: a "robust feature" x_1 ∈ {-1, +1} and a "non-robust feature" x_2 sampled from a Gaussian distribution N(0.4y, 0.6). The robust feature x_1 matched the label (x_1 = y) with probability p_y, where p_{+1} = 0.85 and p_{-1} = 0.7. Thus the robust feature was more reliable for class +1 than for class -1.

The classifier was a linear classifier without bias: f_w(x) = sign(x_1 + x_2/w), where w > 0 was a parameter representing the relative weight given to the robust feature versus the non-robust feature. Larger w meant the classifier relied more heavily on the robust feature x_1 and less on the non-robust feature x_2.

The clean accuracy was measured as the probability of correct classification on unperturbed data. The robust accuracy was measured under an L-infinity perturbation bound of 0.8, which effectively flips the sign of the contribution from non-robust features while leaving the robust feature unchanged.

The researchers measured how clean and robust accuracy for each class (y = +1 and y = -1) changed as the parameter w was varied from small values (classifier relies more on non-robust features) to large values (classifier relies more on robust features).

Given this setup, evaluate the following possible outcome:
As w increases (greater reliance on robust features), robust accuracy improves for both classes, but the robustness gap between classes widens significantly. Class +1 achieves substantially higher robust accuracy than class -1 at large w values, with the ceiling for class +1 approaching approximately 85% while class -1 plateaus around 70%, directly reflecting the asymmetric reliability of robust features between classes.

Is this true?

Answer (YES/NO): YES